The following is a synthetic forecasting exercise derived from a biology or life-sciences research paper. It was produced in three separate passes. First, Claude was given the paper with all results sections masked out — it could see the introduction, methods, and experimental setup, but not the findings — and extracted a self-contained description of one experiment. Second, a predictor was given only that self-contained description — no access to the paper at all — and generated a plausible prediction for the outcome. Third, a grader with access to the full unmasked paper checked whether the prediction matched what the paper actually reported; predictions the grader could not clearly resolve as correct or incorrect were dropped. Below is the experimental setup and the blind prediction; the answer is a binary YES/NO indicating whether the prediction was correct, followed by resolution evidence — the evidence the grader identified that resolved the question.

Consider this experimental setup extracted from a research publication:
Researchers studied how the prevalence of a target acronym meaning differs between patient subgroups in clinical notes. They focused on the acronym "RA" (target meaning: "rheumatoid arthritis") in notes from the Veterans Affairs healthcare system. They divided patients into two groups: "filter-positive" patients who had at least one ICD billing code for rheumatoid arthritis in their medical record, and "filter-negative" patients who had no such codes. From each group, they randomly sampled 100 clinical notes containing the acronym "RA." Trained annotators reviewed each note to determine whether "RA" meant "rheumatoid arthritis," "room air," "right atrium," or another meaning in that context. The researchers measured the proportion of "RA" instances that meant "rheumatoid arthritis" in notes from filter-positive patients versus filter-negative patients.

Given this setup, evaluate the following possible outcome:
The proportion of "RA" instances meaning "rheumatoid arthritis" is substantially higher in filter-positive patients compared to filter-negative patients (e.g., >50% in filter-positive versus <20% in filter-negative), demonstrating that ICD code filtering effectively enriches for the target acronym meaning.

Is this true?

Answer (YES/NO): YES